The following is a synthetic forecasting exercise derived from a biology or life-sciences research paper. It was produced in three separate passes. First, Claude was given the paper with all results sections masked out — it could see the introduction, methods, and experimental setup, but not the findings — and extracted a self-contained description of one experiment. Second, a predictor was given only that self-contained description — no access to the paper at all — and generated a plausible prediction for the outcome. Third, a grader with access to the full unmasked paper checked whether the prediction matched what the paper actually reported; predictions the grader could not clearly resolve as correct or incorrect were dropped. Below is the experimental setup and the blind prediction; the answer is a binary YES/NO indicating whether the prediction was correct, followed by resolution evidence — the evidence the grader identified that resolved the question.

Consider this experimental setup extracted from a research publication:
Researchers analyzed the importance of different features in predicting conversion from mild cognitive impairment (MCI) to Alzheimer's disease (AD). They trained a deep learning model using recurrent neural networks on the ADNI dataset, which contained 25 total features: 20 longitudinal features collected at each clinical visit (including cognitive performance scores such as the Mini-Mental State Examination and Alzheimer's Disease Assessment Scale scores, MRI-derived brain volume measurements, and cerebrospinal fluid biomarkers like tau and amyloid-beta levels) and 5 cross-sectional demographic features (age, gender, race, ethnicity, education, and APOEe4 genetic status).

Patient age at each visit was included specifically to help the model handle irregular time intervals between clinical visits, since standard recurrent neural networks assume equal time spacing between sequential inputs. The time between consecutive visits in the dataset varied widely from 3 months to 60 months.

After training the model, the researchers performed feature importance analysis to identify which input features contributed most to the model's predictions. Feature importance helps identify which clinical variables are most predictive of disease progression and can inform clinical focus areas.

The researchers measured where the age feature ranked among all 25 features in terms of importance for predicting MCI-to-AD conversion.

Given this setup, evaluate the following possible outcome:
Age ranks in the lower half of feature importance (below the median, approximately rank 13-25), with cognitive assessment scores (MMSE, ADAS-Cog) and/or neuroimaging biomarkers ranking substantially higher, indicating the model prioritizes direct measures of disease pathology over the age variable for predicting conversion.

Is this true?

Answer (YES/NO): NO